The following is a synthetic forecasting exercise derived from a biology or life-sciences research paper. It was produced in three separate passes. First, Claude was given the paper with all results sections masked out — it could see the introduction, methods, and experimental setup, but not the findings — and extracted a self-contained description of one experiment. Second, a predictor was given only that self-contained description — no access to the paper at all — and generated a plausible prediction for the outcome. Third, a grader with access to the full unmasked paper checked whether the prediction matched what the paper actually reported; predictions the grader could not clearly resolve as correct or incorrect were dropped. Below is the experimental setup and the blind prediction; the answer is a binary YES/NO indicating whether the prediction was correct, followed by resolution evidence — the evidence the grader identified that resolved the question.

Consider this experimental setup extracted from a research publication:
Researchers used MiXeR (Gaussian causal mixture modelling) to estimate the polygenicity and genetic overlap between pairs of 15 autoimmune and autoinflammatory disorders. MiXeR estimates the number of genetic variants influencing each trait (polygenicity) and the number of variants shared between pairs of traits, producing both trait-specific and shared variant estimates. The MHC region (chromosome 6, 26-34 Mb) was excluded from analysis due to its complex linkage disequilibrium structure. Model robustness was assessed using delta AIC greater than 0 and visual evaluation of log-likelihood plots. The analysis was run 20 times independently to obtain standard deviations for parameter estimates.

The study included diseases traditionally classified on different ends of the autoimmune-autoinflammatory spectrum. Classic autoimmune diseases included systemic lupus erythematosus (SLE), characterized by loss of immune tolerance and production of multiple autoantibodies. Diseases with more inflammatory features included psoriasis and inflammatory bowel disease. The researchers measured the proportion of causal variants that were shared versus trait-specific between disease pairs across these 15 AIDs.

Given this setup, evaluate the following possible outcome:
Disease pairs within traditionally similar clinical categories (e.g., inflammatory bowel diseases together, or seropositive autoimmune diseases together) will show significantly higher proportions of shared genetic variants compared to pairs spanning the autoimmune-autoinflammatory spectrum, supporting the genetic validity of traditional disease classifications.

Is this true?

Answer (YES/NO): YES